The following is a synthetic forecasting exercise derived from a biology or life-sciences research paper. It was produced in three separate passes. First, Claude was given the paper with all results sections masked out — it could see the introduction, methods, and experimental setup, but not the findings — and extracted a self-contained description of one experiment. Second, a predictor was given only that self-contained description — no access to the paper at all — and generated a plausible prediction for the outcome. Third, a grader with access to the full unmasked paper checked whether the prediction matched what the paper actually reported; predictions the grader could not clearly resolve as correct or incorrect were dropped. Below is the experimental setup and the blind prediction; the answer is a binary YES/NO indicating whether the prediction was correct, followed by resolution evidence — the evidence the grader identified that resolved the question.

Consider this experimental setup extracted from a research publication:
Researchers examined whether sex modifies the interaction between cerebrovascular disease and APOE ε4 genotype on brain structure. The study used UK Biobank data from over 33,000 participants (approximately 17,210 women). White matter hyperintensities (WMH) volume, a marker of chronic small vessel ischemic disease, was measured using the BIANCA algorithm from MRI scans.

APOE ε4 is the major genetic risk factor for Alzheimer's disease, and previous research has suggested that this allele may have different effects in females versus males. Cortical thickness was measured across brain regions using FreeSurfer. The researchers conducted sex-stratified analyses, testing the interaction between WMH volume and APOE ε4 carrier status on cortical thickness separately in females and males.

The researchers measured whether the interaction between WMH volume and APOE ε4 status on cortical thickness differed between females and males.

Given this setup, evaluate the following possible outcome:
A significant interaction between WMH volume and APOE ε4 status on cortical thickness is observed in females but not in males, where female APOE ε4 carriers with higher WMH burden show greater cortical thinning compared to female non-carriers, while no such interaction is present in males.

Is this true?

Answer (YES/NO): YES